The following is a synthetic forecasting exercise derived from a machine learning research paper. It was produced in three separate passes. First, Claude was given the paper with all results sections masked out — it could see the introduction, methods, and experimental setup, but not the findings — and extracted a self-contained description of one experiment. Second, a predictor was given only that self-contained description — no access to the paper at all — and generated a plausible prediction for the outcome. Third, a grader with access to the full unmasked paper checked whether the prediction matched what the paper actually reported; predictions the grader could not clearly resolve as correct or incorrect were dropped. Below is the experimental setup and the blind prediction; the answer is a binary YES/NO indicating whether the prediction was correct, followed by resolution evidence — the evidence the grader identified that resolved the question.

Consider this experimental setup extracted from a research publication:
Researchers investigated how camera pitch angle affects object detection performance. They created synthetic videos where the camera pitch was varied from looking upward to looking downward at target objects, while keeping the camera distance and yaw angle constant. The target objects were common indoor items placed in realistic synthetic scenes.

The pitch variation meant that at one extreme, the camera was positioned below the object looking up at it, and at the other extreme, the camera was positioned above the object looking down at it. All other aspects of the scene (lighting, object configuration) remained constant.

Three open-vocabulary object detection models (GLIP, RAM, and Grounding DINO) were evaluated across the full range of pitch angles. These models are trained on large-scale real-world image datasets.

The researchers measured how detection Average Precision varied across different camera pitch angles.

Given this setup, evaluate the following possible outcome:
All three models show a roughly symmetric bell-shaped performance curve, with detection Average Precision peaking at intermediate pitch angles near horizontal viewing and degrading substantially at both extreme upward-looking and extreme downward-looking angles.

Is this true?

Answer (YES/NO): NO